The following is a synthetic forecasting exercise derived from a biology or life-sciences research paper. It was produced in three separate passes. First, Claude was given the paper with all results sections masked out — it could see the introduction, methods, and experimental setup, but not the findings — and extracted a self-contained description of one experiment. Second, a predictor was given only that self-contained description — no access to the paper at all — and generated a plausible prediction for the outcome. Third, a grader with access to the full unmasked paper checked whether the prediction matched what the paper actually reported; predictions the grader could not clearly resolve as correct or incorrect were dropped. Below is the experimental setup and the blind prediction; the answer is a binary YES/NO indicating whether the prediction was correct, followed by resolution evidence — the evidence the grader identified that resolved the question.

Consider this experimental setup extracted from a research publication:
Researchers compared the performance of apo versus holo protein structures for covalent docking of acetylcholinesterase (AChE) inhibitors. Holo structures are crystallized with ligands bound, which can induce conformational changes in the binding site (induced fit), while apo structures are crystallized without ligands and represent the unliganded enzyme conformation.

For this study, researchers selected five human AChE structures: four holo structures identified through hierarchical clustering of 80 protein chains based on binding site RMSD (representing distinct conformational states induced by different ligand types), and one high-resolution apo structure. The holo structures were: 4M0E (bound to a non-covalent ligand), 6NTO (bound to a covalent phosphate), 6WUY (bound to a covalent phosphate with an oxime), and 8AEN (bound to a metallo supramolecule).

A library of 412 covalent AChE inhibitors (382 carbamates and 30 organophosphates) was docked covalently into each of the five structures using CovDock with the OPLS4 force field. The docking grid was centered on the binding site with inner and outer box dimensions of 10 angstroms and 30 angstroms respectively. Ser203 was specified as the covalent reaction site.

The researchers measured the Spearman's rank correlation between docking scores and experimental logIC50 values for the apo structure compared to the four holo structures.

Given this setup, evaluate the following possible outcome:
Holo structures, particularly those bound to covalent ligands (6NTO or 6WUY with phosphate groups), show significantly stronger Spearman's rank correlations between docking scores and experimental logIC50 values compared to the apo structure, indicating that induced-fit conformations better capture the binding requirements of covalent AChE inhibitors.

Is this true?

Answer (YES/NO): YES